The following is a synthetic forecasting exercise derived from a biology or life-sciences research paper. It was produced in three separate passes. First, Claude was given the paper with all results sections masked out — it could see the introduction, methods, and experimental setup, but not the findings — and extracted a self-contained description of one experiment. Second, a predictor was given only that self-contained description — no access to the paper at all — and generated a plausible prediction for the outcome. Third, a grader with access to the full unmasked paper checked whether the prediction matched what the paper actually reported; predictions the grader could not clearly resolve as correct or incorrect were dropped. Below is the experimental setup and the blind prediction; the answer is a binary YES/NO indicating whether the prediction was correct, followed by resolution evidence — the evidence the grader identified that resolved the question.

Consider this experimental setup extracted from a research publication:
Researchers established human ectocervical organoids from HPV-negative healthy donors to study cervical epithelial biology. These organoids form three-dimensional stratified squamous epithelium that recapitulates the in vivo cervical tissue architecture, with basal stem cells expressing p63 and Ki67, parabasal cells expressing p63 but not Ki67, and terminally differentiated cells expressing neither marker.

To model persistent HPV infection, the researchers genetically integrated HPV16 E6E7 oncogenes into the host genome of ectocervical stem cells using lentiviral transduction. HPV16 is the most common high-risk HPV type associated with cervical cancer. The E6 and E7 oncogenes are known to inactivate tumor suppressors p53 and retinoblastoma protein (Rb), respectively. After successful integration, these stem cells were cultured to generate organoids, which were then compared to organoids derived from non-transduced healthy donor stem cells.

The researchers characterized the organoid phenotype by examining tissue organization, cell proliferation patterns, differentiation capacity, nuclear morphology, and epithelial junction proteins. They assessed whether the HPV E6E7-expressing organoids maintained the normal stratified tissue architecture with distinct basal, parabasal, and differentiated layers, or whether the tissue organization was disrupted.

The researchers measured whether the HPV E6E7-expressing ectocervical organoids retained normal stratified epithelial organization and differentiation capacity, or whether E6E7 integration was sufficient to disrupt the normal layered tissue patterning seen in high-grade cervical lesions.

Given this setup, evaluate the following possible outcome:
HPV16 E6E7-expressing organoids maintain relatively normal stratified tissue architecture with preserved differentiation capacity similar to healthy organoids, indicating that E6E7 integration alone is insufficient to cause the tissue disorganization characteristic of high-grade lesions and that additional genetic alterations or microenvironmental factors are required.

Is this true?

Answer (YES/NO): YES